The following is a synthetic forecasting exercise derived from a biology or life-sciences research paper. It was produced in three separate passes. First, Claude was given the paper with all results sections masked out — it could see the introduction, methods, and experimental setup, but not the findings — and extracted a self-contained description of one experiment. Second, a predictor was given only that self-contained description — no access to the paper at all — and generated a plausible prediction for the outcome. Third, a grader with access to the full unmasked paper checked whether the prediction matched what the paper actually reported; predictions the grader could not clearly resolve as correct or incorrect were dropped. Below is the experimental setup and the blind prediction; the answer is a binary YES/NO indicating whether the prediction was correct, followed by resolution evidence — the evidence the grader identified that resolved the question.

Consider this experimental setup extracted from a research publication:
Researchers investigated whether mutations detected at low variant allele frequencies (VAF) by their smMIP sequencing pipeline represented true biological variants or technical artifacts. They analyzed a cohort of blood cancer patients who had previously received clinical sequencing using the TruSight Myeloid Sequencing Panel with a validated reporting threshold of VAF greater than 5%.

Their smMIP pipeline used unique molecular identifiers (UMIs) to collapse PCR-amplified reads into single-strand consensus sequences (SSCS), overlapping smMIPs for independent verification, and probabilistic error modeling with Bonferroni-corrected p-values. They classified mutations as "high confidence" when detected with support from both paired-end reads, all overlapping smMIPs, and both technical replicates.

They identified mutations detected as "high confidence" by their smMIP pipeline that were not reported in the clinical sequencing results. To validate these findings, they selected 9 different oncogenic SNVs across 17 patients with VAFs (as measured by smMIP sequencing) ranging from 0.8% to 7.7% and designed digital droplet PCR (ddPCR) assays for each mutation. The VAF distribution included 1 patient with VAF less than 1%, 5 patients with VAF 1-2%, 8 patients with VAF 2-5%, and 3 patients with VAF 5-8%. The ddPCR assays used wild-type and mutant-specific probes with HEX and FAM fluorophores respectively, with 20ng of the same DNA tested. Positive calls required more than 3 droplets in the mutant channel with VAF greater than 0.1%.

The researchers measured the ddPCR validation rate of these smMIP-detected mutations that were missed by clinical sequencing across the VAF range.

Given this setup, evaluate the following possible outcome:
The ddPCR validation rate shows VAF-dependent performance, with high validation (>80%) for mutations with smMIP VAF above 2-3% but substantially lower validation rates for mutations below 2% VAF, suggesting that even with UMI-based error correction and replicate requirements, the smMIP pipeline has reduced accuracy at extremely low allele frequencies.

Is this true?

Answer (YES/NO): NO